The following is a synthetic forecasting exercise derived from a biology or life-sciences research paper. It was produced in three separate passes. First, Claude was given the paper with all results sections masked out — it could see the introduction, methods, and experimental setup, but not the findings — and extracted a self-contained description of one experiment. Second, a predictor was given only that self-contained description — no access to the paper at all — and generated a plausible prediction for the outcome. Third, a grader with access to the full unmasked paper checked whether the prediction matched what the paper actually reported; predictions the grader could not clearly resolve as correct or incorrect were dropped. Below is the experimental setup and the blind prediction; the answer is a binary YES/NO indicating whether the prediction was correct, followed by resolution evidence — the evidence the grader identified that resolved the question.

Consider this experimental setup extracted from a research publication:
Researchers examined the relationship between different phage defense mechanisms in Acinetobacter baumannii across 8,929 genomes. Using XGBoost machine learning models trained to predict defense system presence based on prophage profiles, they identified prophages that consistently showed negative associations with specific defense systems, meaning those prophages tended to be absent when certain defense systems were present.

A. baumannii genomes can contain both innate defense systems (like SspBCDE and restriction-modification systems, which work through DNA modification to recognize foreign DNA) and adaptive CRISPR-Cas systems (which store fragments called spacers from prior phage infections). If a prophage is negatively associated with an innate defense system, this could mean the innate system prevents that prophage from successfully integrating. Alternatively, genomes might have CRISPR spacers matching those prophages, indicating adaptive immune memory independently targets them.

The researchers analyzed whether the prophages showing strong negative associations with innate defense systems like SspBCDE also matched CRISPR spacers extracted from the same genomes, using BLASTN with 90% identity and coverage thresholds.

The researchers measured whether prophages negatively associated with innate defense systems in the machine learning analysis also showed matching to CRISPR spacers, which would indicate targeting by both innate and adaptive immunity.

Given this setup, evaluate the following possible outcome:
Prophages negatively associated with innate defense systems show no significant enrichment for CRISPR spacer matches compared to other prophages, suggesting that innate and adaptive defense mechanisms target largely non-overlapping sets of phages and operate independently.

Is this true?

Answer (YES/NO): NO